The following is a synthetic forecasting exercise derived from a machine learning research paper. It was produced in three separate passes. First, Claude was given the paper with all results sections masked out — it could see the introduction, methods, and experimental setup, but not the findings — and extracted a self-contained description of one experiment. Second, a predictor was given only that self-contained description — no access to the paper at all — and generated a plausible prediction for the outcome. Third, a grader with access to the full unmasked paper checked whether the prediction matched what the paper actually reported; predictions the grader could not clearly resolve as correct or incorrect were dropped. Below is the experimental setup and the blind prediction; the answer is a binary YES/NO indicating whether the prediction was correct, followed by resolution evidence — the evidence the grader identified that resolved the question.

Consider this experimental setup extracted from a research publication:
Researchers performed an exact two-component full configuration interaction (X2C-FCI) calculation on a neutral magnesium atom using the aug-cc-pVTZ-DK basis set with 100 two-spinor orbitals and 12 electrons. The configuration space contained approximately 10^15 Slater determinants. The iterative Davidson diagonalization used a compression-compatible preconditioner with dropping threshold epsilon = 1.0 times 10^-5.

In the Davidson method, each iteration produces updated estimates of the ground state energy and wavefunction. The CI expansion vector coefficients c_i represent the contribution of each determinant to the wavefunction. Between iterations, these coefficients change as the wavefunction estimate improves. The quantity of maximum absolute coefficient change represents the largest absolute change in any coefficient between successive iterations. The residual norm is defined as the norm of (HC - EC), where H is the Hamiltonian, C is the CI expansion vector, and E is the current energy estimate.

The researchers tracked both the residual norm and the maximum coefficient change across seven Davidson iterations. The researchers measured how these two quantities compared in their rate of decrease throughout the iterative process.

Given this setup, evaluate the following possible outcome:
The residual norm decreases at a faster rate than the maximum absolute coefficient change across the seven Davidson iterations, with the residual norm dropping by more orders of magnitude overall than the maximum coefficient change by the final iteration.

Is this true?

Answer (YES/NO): NO